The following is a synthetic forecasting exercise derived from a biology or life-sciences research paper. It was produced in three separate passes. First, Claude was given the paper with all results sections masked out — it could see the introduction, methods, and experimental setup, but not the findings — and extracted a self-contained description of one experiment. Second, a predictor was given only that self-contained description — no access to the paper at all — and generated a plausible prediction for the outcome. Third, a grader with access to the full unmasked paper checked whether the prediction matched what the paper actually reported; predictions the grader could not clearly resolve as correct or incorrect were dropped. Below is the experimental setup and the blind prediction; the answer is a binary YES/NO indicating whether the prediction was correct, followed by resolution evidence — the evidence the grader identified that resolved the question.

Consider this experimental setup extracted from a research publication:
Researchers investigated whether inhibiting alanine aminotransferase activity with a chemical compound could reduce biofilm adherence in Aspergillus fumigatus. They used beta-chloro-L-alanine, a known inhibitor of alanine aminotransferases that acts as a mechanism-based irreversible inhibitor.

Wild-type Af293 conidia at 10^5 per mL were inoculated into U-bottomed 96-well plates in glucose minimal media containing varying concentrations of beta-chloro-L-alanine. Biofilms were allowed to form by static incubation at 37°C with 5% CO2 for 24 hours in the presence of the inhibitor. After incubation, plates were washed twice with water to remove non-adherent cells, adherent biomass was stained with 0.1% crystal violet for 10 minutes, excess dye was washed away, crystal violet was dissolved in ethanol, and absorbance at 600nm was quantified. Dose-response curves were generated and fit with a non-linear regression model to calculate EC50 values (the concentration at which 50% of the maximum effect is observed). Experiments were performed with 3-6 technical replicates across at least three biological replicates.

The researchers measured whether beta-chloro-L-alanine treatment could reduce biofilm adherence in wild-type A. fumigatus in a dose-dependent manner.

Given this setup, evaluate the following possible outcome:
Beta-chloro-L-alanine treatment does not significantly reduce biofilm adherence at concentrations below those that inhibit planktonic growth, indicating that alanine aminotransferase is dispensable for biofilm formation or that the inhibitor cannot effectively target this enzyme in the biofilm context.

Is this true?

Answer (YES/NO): NO